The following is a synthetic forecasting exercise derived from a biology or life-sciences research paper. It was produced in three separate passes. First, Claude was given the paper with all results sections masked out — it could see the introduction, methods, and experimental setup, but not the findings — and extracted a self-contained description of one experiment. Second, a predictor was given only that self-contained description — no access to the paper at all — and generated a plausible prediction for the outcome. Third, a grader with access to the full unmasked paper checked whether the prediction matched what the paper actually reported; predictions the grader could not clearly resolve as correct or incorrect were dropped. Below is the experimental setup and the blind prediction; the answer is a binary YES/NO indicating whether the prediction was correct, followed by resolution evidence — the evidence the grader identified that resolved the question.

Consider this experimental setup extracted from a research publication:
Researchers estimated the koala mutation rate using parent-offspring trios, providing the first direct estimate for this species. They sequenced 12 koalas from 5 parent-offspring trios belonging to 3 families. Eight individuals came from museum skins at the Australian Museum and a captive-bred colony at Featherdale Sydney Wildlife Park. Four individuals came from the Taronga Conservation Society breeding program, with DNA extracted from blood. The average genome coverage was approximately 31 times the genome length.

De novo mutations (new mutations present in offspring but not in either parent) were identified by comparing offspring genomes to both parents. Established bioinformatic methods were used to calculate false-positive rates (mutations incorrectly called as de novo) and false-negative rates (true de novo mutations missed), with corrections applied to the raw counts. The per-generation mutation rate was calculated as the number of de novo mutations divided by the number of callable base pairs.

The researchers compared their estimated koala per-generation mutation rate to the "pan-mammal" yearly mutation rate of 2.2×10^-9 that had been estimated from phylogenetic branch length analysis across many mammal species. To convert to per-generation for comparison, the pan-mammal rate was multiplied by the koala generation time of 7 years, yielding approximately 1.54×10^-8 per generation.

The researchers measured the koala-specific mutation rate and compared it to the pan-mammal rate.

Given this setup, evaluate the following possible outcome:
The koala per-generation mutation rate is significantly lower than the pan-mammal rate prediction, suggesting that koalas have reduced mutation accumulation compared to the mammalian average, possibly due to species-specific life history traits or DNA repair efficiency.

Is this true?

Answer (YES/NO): YES